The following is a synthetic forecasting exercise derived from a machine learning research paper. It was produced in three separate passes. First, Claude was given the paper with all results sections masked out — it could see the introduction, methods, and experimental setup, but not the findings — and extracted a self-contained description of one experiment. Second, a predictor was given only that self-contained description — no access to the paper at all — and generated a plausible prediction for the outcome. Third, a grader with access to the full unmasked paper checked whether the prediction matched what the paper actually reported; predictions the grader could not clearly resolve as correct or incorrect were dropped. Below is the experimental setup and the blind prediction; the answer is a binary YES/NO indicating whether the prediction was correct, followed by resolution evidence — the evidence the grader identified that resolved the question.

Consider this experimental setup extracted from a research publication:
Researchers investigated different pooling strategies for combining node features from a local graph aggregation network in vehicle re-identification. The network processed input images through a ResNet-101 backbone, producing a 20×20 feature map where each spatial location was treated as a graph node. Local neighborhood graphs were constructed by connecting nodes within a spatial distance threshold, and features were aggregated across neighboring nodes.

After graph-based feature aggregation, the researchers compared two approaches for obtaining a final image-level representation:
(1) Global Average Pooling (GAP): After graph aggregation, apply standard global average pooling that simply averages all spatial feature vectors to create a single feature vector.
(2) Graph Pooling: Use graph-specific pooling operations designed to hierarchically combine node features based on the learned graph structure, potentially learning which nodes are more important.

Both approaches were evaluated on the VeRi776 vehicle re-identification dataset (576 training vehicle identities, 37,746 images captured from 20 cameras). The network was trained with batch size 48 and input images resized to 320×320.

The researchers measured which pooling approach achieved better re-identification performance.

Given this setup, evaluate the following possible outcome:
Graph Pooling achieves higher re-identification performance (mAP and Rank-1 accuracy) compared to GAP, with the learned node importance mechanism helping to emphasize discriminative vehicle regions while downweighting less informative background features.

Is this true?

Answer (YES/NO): NO